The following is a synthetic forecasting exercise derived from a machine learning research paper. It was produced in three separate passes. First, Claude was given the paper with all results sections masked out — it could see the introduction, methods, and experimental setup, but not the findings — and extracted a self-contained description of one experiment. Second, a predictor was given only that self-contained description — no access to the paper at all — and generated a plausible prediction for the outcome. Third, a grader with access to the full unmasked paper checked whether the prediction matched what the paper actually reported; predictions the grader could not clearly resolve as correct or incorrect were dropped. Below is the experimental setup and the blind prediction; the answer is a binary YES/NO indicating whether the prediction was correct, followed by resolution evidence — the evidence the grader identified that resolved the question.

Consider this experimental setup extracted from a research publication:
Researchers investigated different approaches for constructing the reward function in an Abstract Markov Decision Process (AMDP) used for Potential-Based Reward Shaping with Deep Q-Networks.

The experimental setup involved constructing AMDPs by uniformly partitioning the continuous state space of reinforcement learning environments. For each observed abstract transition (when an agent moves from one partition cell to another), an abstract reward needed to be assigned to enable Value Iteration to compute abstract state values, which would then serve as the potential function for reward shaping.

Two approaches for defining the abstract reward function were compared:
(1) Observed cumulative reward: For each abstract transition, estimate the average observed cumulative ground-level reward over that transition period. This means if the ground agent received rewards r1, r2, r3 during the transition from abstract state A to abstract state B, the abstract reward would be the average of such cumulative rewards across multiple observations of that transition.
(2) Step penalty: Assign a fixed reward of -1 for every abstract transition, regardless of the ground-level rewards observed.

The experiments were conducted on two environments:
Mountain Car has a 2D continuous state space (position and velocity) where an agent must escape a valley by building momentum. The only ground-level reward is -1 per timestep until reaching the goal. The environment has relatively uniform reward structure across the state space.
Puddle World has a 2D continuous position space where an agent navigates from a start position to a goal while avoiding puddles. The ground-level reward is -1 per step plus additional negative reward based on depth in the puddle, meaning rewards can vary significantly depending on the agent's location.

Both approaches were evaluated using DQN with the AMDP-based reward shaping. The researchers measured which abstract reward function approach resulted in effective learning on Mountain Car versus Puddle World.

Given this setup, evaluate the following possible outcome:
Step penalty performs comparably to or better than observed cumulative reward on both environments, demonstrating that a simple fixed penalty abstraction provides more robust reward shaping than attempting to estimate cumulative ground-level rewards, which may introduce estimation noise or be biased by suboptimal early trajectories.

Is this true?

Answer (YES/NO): NO